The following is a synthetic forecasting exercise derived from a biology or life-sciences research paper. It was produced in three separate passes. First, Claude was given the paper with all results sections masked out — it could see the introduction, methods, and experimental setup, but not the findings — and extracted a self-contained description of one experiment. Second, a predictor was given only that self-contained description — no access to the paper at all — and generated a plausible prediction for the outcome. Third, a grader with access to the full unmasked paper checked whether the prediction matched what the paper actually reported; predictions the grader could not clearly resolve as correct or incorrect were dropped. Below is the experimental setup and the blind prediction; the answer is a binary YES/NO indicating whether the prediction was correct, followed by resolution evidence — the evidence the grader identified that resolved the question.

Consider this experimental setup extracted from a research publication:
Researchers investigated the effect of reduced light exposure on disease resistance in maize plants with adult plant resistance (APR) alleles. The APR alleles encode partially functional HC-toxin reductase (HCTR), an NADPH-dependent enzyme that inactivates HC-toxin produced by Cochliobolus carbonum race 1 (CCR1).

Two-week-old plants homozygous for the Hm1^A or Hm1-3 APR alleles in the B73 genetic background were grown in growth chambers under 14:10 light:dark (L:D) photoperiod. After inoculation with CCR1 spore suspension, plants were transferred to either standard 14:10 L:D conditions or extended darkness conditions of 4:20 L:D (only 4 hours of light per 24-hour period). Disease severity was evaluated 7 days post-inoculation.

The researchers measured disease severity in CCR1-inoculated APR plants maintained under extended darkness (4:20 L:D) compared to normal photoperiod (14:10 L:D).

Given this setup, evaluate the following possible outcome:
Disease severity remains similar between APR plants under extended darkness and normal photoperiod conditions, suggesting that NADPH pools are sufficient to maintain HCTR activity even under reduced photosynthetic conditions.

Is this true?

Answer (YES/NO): NO